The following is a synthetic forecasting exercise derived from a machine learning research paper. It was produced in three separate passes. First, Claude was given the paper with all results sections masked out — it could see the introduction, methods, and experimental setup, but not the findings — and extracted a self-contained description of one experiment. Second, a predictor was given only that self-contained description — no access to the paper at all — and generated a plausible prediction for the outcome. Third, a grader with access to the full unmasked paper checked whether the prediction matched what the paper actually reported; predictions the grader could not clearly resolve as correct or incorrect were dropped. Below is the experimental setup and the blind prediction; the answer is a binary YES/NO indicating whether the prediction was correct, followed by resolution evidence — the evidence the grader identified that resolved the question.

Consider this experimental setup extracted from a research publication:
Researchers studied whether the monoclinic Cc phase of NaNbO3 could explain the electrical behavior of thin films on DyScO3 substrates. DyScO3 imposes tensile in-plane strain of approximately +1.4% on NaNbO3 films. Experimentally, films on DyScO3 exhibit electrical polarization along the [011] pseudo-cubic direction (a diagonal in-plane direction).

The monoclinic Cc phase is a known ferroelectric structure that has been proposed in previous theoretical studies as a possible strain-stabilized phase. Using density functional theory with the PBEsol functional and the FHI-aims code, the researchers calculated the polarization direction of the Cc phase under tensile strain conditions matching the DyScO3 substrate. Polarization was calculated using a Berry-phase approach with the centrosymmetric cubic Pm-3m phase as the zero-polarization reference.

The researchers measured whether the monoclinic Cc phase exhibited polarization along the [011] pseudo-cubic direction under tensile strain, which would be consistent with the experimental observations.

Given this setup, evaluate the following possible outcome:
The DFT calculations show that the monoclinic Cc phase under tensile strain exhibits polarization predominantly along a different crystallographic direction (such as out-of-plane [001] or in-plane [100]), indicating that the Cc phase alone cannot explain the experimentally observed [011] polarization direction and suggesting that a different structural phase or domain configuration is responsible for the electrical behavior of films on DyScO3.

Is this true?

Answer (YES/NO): YES